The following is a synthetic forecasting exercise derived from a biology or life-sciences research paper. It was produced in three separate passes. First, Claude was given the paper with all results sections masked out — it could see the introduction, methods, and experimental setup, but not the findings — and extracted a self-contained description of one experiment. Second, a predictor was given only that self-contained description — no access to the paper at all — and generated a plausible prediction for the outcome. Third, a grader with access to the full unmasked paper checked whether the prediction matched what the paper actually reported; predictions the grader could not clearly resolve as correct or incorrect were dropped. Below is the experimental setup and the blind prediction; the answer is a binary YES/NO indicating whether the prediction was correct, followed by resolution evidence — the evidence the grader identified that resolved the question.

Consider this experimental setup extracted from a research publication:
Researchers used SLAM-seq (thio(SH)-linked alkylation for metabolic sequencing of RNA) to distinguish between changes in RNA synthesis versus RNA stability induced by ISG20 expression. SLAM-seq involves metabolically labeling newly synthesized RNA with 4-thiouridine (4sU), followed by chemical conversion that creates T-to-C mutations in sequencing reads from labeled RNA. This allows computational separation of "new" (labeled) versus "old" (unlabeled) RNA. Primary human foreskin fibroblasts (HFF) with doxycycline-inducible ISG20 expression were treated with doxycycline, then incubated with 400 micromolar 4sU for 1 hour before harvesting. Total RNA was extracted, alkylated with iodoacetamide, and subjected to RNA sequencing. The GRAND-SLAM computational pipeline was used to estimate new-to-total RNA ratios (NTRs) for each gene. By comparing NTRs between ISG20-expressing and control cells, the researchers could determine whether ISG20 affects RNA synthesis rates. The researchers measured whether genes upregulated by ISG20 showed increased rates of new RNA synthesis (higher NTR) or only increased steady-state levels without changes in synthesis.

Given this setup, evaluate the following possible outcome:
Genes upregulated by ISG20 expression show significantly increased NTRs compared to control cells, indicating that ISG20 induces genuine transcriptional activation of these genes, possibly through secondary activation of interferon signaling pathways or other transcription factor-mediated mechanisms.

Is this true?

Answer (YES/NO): NO